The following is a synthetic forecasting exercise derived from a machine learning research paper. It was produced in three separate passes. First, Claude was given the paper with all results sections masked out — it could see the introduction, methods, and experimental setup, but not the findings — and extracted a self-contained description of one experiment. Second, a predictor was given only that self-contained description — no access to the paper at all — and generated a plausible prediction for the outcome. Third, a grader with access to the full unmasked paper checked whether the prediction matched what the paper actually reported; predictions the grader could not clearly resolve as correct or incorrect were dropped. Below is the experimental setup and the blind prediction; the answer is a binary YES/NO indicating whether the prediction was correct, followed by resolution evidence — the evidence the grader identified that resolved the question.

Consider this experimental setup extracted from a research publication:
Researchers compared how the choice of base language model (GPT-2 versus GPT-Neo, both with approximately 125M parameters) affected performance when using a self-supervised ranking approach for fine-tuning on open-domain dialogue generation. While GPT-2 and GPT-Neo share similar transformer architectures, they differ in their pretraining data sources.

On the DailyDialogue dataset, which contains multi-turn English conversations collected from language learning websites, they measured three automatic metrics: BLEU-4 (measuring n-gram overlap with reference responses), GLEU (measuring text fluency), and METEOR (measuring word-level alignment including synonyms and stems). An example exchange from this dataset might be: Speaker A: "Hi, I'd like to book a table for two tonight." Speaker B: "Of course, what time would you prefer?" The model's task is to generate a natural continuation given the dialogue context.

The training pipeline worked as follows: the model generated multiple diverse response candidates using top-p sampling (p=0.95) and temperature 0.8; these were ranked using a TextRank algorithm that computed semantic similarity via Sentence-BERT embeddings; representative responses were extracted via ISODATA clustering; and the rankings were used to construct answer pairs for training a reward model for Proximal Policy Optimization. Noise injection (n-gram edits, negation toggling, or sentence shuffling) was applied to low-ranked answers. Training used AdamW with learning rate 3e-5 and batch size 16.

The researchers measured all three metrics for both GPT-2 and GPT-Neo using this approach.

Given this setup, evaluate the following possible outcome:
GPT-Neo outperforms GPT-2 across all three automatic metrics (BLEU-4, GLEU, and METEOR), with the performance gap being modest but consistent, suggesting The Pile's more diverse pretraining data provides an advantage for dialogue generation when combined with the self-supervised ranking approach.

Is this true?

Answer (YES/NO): NO